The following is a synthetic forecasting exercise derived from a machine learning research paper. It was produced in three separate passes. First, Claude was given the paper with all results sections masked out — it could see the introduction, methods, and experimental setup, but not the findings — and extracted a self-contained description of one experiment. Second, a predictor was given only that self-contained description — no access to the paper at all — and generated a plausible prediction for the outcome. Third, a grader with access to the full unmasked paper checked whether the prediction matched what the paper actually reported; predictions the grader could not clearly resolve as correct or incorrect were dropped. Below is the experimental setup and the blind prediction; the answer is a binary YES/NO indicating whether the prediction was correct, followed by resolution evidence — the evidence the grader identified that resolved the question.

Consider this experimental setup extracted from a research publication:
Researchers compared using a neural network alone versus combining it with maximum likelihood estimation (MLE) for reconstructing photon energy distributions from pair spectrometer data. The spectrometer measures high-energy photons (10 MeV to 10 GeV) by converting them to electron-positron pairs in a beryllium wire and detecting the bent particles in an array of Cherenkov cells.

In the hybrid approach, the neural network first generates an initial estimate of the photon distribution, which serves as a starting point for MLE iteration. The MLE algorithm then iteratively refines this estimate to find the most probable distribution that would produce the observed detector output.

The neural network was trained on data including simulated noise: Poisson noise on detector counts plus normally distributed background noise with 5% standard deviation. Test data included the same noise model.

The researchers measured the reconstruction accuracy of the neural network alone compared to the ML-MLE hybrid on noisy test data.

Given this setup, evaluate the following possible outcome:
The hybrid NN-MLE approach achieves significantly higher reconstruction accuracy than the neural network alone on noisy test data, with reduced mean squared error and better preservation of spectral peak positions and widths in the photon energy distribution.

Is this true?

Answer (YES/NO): NO